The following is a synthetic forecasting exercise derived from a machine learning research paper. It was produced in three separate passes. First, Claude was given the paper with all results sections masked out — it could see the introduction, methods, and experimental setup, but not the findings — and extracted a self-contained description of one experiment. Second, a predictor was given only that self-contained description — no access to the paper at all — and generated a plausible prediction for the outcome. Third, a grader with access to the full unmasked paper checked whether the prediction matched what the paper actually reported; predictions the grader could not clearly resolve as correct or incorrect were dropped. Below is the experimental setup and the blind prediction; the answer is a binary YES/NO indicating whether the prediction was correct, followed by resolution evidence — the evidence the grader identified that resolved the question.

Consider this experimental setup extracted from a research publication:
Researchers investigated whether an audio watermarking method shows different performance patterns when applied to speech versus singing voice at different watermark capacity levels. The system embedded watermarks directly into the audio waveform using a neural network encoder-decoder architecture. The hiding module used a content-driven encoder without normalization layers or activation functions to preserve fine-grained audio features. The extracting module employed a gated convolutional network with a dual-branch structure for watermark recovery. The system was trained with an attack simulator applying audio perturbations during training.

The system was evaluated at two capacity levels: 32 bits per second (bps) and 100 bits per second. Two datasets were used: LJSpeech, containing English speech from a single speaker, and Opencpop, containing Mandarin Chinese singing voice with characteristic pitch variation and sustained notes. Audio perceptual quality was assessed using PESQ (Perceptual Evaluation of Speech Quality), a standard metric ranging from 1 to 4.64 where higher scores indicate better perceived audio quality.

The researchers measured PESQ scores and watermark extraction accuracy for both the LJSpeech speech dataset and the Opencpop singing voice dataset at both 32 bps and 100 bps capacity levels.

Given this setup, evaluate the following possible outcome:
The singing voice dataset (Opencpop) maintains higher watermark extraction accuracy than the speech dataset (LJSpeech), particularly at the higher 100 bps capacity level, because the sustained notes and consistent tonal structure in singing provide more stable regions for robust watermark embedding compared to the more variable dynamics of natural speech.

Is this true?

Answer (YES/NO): NO